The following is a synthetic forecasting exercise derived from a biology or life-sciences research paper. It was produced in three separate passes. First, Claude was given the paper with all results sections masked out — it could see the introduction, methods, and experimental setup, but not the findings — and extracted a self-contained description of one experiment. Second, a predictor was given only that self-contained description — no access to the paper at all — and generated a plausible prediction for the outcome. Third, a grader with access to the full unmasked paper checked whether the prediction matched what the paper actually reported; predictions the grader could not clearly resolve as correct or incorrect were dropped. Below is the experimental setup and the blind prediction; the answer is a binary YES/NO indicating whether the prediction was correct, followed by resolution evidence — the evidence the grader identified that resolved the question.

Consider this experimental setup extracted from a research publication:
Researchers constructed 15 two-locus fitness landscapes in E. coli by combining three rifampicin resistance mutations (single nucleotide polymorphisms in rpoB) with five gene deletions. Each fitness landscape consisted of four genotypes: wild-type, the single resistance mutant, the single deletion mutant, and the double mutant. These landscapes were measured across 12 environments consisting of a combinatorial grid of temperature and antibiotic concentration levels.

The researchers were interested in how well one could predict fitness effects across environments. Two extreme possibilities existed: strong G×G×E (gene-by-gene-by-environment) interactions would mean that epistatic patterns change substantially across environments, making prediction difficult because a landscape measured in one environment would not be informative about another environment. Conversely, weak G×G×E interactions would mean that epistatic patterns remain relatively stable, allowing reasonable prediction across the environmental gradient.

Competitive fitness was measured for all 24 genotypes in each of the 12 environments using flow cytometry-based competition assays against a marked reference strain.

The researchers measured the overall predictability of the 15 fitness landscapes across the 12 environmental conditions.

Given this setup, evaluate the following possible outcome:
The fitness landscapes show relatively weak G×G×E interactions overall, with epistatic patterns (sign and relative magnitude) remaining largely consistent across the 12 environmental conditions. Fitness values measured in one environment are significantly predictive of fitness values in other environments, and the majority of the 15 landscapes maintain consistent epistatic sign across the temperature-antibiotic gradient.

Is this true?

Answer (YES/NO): YES